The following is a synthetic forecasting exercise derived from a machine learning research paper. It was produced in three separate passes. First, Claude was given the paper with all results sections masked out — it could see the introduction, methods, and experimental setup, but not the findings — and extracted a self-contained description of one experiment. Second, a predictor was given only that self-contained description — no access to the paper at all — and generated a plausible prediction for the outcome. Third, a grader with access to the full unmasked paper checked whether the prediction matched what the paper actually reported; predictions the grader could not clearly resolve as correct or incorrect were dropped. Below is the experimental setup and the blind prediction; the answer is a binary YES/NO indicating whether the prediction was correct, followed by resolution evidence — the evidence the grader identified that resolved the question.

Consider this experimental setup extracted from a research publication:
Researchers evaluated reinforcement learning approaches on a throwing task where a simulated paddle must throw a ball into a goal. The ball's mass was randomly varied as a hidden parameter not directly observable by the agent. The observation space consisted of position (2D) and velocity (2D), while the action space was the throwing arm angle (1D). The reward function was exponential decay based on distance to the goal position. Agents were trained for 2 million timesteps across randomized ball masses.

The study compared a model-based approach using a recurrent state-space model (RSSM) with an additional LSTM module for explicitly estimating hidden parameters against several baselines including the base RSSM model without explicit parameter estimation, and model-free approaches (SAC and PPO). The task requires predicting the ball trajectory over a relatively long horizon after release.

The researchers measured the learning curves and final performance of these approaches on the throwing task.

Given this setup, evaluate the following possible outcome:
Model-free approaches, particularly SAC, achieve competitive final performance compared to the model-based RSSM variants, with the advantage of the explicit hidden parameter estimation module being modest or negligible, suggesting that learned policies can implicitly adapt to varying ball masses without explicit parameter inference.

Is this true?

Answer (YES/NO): YES